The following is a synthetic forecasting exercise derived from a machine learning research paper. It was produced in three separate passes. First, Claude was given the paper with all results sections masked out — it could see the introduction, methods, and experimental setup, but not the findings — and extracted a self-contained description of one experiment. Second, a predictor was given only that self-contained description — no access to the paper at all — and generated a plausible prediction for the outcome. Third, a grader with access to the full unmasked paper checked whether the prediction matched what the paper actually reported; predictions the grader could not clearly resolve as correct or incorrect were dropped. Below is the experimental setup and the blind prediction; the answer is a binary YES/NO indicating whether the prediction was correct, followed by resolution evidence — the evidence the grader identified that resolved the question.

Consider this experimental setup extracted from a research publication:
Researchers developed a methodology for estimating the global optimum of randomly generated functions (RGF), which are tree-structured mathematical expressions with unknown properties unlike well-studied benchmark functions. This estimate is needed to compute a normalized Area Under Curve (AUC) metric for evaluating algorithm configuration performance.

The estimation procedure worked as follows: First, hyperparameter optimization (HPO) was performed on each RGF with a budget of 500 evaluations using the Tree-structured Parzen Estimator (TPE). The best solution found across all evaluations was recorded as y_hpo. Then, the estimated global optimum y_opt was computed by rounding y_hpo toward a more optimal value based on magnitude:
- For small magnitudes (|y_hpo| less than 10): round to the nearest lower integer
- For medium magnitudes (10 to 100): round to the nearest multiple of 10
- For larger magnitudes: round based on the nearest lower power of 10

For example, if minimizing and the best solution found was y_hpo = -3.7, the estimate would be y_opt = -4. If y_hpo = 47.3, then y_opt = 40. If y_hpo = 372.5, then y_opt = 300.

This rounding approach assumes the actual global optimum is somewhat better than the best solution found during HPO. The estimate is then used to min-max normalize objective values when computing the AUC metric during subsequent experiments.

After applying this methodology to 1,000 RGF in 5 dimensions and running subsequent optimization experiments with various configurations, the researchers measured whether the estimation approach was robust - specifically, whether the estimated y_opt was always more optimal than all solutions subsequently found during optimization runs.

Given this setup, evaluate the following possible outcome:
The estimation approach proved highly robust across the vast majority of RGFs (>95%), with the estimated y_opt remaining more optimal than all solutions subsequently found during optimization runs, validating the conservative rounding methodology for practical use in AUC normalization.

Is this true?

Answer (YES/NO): YES